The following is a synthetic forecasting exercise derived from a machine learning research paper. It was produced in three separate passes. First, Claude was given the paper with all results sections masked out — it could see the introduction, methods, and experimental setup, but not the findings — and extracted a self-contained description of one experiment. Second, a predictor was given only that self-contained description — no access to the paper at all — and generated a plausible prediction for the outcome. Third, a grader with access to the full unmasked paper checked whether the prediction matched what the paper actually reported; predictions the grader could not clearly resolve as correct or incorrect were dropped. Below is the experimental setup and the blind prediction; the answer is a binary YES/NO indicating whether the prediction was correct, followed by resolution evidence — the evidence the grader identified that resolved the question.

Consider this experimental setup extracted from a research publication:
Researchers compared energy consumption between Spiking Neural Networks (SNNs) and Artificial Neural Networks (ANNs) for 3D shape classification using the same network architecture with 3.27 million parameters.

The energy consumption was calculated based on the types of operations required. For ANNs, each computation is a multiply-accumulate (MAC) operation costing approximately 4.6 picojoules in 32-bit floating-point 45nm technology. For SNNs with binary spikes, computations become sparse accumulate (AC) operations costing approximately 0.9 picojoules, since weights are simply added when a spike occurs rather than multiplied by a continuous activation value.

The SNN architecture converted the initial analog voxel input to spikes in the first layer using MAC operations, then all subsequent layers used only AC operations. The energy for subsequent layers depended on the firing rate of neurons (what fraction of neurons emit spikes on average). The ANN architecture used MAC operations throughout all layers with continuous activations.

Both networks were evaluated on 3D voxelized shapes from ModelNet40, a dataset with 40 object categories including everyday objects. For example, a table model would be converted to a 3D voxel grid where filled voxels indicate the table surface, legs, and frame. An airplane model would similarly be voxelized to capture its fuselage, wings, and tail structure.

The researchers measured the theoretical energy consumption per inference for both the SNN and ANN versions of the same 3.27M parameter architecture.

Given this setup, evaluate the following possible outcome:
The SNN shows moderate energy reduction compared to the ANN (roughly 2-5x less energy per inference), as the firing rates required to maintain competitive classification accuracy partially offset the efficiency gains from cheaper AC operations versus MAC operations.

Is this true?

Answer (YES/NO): NO